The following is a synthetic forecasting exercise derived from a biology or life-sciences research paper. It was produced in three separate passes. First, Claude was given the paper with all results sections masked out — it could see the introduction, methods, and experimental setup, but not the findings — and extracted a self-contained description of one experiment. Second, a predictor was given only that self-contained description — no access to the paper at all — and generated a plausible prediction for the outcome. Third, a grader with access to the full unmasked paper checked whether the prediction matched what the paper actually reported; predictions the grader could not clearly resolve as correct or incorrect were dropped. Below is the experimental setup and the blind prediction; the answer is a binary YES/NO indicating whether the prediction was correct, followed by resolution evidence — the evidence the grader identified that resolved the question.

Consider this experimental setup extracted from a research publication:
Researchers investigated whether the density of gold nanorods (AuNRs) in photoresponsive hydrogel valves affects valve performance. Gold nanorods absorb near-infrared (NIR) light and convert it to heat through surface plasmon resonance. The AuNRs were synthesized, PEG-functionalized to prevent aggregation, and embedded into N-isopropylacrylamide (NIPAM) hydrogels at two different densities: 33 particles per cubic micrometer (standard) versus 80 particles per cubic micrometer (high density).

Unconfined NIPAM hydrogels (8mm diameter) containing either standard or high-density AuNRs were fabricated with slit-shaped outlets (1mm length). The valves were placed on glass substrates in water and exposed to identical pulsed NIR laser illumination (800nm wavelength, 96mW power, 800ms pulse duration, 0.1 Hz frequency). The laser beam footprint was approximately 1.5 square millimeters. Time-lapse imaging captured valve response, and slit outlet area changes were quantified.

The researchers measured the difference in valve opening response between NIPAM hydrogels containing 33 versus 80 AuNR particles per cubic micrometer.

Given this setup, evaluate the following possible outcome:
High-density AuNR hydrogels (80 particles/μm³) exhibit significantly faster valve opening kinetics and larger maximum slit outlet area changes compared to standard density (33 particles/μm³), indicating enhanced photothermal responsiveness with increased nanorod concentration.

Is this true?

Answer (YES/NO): NO